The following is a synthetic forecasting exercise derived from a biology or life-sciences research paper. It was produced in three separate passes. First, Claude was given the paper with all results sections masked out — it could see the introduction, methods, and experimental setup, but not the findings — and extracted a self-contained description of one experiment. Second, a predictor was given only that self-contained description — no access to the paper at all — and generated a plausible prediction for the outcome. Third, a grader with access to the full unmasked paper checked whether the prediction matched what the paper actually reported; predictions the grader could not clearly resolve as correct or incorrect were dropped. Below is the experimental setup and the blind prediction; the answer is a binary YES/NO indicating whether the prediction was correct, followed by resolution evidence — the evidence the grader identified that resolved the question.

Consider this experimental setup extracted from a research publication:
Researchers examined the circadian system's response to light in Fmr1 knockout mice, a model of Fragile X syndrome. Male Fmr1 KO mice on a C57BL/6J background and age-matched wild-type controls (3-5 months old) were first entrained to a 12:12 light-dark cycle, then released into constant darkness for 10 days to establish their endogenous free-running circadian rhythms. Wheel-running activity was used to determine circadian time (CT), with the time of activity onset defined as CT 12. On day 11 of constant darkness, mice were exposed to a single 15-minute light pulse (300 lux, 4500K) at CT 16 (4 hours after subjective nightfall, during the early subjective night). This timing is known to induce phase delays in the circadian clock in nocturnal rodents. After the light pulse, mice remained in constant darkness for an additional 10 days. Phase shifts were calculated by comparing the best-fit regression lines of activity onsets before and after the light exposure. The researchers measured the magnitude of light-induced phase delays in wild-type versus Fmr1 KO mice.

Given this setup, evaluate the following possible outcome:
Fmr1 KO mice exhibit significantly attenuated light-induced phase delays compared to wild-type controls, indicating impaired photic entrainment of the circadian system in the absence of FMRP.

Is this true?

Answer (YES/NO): YES